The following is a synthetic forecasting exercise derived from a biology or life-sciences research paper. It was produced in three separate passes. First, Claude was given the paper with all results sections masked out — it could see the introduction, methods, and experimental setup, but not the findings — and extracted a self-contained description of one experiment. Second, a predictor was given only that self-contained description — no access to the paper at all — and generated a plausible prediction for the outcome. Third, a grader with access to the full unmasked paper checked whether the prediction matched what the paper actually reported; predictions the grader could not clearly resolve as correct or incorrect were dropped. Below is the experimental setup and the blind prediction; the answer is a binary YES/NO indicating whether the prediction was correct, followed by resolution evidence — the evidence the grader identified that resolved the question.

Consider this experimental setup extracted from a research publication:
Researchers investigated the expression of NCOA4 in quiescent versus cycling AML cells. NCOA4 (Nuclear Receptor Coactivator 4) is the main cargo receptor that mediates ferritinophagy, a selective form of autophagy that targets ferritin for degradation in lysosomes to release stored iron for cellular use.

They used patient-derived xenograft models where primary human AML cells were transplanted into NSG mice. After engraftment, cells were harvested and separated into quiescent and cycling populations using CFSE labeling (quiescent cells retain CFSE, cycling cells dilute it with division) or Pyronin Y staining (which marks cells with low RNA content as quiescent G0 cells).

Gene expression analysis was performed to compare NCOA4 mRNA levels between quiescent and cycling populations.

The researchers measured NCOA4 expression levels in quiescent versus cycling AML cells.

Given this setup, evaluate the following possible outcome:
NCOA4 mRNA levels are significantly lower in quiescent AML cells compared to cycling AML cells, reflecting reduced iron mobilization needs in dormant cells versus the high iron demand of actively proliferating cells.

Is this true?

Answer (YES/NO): NO